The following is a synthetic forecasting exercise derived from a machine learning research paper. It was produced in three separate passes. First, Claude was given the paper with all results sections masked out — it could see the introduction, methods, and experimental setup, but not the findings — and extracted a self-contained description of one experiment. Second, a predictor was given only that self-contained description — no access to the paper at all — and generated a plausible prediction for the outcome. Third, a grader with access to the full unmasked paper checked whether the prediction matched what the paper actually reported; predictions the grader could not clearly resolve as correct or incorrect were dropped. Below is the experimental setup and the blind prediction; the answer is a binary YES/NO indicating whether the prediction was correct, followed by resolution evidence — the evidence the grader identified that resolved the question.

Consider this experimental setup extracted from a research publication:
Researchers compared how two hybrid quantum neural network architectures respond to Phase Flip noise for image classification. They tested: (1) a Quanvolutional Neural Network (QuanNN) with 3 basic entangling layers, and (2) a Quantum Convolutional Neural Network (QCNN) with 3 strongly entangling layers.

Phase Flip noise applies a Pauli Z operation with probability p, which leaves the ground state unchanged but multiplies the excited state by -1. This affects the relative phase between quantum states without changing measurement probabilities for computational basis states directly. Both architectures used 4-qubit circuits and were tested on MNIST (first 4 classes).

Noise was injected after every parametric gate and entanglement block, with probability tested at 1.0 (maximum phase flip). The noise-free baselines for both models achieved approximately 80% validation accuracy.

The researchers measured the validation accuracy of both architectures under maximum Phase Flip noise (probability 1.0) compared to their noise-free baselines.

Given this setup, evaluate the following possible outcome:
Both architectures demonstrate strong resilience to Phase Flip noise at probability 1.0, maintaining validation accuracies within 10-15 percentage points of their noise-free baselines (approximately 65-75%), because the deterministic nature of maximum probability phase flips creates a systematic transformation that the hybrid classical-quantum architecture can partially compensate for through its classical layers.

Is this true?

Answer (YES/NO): NO